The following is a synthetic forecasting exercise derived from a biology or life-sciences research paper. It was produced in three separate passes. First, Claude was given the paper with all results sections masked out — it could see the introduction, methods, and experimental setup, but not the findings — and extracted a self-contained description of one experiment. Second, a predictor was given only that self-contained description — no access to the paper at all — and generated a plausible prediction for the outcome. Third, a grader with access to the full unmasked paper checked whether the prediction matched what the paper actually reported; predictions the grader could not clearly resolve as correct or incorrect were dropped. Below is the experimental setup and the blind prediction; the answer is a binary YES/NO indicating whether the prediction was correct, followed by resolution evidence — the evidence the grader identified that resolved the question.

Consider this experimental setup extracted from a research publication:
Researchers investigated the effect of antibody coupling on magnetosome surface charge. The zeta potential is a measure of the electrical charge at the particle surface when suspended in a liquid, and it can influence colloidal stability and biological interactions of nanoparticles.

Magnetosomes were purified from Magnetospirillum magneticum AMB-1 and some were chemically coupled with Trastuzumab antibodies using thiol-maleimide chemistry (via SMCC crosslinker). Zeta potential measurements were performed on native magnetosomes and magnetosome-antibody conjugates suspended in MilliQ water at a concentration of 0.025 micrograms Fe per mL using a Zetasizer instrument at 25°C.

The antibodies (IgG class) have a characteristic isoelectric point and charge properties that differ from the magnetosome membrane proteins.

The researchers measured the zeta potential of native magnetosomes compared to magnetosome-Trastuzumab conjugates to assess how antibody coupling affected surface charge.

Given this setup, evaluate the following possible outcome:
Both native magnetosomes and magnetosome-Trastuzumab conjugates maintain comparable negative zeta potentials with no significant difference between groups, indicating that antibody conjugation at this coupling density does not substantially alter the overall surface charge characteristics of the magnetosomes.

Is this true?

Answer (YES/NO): NO